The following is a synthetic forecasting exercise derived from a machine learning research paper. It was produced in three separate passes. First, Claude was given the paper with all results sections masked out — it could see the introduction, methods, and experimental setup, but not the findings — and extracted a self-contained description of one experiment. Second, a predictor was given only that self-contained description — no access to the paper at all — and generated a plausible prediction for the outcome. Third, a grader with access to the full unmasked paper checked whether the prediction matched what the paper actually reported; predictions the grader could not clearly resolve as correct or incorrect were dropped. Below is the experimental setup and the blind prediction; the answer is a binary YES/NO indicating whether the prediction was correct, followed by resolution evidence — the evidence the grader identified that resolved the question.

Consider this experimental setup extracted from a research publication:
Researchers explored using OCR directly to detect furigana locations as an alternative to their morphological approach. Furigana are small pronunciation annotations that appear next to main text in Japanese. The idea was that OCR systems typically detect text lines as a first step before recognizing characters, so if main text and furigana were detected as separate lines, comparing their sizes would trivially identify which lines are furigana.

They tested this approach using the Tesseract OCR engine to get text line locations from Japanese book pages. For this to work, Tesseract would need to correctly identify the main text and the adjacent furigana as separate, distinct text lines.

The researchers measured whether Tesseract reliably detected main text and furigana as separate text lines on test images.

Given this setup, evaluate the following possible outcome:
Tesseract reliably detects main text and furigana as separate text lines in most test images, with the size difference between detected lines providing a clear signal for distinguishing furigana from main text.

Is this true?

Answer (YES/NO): NO